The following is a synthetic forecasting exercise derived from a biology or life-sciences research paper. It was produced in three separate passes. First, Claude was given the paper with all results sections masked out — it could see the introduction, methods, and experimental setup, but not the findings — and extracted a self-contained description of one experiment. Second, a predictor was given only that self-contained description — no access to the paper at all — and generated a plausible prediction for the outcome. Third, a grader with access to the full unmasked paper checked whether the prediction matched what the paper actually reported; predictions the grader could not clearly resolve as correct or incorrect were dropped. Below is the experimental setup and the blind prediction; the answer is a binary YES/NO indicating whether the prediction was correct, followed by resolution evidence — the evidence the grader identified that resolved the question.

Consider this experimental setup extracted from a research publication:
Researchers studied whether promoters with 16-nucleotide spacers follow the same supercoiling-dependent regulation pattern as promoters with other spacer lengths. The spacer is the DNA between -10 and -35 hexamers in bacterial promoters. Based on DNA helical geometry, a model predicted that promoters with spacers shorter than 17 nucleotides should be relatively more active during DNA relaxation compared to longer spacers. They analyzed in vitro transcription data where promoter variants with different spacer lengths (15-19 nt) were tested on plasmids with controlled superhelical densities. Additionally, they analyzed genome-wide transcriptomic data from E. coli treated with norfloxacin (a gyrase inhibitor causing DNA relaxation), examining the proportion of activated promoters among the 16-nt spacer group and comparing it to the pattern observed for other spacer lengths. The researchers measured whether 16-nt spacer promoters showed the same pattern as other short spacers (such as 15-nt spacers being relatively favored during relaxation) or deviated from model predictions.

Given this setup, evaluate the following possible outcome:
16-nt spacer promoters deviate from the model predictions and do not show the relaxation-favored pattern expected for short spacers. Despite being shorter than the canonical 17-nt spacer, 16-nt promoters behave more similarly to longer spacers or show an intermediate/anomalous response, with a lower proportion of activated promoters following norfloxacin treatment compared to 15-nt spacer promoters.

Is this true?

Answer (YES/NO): YES